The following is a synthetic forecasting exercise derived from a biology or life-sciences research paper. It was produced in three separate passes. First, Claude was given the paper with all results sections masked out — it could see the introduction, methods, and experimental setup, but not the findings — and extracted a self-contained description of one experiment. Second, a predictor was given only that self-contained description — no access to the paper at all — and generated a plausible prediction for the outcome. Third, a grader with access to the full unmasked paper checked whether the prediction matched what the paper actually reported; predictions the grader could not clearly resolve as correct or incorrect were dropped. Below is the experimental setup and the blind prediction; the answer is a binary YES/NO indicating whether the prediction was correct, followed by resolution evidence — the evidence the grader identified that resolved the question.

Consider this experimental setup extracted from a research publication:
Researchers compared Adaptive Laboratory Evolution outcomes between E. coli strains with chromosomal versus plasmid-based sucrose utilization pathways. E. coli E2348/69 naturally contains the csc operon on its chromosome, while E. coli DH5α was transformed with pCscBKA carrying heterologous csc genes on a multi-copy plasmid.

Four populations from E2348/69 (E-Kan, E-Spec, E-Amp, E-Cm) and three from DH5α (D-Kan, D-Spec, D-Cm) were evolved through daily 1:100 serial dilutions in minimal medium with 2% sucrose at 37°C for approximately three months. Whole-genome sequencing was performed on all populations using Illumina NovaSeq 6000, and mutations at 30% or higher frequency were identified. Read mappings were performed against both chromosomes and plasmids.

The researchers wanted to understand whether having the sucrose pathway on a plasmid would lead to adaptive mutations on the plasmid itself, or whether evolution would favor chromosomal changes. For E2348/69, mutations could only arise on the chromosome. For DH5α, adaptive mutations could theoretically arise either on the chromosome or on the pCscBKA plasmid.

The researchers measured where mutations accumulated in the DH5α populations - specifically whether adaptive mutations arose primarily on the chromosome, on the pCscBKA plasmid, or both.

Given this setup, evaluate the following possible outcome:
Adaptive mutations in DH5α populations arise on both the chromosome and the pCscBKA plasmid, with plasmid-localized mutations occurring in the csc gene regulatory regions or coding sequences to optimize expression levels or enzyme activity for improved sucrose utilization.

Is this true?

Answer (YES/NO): NO